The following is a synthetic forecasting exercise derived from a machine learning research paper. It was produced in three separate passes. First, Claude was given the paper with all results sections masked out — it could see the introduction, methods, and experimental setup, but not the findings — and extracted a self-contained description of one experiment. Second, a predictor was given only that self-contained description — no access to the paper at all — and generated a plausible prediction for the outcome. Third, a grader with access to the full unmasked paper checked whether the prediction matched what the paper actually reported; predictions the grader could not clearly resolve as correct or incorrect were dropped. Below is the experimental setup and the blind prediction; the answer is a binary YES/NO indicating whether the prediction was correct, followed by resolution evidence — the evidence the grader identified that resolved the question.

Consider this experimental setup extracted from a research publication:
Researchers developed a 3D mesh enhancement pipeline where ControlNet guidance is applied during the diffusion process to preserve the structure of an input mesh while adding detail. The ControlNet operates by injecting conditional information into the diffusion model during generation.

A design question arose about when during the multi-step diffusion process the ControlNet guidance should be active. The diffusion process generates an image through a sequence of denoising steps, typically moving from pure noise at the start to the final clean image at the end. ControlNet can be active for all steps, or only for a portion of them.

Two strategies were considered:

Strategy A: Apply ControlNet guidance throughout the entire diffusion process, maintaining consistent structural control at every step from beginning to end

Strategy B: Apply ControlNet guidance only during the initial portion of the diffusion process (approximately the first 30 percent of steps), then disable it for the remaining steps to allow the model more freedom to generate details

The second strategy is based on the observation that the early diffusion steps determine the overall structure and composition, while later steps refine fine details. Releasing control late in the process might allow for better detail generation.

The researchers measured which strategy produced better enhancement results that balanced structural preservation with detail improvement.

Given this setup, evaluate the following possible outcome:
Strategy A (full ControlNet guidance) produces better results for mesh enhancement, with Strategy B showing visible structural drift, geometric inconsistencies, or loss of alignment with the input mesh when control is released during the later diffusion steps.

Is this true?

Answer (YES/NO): NO